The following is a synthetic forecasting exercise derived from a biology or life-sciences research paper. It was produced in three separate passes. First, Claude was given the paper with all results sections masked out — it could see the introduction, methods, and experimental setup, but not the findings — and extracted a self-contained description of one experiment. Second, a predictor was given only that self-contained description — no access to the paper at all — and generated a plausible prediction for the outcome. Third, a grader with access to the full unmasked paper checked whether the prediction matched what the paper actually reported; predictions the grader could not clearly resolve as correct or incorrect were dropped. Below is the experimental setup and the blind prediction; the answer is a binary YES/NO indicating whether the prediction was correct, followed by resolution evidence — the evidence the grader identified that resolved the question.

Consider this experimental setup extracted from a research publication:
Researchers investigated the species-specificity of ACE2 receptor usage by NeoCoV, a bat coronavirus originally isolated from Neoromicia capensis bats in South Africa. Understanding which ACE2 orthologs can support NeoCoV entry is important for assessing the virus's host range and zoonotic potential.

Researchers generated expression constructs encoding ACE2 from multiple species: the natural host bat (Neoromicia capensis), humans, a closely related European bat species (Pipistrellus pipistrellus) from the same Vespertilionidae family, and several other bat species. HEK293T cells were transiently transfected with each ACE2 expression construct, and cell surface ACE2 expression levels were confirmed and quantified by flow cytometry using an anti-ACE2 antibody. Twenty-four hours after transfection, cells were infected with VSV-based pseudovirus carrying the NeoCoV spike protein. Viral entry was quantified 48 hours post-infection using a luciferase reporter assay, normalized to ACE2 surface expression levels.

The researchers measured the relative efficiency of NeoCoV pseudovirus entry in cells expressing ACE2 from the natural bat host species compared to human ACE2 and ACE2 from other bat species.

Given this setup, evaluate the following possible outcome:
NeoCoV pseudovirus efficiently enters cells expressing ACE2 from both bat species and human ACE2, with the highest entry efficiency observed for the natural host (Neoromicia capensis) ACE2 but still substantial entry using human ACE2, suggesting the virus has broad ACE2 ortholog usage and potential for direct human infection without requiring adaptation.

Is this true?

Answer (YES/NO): NO